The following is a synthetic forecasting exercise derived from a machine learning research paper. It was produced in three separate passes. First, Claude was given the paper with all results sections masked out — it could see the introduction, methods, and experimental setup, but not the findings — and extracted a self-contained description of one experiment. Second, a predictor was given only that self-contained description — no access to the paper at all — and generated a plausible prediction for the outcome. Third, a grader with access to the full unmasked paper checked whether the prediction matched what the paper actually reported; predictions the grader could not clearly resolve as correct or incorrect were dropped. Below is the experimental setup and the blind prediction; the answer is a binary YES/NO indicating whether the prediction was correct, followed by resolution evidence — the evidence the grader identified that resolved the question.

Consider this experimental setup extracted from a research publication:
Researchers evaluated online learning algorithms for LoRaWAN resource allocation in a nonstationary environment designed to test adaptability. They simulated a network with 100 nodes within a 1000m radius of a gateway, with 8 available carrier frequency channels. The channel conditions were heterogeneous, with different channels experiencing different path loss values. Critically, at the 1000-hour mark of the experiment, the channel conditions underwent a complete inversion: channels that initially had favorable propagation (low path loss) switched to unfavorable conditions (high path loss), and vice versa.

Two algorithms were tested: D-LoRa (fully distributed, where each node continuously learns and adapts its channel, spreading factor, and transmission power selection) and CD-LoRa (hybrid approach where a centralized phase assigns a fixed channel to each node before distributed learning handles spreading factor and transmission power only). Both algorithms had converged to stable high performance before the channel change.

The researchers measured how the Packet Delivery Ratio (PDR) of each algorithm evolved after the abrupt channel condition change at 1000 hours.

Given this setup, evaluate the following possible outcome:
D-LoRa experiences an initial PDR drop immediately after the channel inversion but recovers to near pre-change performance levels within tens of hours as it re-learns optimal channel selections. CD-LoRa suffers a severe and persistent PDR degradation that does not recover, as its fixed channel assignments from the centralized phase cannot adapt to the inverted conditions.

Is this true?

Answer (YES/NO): NO